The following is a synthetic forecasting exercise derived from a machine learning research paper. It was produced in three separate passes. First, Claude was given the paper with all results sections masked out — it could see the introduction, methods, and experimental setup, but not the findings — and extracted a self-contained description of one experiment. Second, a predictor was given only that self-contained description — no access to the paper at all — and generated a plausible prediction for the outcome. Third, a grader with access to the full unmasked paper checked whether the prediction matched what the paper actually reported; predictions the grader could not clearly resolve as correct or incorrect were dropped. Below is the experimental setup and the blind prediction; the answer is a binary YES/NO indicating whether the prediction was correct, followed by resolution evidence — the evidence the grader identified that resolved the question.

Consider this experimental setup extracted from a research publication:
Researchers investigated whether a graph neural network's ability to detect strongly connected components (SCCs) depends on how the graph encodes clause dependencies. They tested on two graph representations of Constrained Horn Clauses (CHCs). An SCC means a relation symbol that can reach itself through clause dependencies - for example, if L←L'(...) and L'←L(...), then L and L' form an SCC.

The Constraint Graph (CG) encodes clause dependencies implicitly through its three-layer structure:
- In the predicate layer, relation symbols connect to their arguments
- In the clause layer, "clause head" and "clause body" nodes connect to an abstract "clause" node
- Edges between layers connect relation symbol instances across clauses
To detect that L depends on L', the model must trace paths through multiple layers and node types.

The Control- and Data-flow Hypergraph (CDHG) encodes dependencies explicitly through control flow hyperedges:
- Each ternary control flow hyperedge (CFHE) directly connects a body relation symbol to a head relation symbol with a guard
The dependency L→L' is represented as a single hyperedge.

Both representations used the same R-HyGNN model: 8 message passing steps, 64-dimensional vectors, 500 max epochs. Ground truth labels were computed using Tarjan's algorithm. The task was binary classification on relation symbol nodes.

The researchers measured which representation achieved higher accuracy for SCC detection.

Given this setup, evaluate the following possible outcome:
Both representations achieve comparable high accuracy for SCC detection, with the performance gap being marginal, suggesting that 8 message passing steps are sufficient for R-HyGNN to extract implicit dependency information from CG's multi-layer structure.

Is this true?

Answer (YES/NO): NO